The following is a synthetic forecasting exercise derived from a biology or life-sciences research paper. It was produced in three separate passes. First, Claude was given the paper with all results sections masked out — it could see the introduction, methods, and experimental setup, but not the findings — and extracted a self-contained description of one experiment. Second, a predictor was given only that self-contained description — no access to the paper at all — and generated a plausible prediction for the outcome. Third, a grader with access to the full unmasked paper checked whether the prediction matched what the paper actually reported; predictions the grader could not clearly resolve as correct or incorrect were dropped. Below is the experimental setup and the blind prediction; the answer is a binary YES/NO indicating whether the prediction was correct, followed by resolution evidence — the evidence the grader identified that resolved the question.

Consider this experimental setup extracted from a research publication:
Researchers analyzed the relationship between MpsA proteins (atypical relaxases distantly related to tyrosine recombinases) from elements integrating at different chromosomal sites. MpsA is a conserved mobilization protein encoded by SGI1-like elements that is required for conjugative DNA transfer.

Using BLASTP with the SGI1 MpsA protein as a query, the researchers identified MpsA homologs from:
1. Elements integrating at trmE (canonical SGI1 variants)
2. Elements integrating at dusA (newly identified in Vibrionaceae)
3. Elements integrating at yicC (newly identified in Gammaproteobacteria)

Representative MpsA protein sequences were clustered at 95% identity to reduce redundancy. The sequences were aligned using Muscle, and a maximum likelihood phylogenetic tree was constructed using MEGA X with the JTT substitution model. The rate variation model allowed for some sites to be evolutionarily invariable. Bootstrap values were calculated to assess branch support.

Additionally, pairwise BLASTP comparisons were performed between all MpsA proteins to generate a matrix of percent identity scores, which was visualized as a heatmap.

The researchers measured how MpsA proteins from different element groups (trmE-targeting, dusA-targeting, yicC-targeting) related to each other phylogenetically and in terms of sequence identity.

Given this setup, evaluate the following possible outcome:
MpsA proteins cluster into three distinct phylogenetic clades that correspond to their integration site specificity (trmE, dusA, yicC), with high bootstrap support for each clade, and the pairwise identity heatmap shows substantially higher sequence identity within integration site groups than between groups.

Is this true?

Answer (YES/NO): NO